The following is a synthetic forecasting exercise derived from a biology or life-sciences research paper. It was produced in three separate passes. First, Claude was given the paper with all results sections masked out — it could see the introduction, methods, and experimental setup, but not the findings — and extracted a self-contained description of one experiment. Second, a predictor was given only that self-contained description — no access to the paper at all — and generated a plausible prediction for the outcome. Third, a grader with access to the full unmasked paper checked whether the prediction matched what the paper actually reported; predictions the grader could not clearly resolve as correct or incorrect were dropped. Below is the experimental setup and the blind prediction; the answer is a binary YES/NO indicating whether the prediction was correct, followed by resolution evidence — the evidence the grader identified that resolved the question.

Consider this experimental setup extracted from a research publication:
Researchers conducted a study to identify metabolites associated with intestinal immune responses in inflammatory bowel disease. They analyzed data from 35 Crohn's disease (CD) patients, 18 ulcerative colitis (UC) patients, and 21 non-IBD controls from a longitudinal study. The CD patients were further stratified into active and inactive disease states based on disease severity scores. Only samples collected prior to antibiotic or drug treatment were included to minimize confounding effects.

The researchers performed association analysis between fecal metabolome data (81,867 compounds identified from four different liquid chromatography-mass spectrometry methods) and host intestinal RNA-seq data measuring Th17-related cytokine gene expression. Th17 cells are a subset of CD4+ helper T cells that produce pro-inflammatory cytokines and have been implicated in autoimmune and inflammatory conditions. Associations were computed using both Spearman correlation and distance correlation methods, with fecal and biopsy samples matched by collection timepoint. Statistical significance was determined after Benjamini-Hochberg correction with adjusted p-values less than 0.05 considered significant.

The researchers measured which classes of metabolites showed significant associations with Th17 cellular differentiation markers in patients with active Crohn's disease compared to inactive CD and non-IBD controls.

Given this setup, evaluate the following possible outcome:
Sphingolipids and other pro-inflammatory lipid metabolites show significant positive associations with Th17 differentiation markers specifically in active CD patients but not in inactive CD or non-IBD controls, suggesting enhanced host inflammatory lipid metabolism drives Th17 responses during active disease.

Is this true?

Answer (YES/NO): NO